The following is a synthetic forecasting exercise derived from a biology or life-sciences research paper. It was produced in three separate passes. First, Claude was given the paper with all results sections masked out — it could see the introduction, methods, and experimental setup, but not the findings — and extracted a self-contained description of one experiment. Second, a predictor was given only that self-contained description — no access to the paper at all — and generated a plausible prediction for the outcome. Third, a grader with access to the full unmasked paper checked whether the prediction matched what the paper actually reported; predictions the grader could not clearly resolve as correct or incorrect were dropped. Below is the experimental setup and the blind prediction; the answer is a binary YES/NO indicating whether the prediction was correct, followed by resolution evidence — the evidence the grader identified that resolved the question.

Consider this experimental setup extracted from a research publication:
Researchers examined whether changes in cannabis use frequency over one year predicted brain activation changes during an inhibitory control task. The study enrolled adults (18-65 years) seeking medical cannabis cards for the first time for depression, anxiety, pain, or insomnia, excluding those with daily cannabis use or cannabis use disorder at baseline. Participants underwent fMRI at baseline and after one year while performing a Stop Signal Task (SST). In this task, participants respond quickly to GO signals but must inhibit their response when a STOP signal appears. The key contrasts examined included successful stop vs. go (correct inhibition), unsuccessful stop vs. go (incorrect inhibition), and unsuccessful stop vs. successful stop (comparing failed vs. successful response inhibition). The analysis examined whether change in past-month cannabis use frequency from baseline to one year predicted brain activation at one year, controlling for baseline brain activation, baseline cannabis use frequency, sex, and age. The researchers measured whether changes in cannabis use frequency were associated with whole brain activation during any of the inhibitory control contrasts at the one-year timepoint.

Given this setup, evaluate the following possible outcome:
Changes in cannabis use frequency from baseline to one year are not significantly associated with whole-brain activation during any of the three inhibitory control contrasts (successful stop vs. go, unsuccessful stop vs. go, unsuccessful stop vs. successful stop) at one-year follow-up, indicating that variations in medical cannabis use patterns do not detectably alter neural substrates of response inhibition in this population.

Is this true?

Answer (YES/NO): YES